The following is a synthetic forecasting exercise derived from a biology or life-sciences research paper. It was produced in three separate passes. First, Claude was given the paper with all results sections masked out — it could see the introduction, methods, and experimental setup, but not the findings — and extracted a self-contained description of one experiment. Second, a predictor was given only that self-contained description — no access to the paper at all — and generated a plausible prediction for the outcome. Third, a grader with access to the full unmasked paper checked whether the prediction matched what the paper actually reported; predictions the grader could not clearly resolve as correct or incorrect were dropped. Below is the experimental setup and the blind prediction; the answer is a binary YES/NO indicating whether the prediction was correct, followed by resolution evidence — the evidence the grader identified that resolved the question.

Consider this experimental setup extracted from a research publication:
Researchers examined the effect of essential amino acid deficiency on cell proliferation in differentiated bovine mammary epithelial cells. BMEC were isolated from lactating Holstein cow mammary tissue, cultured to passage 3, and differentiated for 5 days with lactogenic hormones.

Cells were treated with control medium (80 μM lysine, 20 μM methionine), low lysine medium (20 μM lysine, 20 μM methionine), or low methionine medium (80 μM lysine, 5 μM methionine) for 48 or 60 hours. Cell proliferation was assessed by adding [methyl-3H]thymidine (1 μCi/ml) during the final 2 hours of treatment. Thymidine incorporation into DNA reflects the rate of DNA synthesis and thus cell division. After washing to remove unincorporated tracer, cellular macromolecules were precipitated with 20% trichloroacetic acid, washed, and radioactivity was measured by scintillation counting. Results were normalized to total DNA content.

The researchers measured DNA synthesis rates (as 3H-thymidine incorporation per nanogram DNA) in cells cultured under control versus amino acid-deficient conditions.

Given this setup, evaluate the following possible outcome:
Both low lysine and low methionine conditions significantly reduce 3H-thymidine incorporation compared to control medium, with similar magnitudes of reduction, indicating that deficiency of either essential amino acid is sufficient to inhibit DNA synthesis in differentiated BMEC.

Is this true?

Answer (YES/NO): NO